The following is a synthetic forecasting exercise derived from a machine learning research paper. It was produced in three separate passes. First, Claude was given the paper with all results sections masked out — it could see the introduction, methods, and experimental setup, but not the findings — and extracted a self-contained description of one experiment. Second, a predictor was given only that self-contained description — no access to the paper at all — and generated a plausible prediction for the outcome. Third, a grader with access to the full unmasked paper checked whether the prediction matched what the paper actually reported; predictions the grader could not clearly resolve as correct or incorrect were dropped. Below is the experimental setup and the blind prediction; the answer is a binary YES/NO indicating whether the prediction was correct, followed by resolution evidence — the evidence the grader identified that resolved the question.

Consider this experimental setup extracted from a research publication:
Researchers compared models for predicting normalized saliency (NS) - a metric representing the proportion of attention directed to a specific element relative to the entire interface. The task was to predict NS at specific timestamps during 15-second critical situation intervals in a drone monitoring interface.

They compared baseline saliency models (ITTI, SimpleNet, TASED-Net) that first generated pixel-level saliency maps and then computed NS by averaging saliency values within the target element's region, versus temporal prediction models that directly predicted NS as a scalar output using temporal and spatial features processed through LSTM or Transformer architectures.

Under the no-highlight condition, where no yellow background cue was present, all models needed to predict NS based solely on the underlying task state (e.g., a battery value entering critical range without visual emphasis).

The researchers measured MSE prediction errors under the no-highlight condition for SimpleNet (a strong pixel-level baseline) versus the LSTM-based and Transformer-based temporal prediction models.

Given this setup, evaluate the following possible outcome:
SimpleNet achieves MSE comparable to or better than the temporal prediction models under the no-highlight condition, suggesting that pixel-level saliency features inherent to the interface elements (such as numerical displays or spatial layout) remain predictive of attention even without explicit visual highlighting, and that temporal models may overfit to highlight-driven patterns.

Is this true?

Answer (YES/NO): NO